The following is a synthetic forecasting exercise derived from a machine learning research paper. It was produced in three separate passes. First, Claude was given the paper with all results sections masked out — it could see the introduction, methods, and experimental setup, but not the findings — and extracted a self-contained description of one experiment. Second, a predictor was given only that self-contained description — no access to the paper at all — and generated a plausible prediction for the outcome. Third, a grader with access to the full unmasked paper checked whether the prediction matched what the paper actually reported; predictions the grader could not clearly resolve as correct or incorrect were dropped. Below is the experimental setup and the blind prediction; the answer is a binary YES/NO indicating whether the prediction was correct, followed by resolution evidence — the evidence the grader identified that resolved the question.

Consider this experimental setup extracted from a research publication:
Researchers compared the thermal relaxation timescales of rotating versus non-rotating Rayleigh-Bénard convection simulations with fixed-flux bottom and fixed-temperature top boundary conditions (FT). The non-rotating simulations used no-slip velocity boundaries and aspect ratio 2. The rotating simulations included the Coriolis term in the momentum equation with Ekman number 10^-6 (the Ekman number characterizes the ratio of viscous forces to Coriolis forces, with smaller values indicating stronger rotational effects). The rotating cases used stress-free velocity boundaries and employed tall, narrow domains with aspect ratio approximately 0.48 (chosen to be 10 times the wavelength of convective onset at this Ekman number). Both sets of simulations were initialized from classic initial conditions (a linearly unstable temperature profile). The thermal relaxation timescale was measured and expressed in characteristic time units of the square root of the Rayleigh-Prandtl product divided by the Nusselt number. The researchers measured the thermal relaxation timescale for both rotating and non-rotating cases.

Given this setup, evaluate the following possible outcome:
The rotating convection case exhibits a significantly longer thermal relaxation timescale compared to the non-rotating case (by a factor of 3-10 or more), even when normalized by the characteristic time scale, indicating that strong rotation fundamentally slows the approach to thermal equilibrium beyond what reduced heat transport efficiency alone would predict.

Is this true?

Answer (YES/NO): NO